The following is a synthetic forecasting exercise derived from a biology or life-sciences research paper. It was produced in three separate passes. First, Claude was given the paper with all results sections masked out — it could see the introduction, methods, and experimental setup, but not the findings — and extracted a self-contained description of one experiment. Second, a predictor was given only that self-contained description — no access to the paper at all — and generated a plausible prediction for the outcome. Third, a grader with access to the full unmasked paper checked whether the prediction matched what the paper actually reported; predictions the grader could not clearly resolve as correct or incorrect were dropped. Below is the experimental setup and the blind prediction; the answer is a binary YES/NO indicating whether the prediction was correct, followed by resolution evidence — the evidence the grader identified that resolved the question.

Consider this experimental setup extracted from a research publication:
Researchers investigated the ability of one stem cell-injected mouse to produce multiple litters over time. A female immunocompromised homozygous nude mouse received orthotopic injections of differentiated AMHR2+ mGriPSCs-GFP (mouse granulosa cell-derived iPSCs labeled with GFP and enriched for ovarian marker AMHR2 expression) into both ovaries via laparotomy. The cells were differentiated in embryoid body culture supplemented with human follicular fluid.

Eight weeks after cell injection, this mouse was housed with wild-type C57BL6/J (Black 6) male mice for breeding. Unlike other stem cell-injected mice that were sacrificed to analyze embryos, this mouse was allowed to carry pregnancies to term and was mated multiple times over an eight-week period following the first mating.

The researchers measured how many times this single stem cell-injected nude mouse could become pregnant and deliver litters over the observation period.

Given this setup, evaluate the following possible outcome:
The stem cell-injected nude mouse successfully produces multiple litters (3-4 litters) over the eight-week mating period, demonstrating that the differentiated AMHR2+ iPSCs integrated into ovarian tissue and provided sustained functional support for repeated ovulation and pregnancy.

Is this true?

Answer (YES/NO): YES